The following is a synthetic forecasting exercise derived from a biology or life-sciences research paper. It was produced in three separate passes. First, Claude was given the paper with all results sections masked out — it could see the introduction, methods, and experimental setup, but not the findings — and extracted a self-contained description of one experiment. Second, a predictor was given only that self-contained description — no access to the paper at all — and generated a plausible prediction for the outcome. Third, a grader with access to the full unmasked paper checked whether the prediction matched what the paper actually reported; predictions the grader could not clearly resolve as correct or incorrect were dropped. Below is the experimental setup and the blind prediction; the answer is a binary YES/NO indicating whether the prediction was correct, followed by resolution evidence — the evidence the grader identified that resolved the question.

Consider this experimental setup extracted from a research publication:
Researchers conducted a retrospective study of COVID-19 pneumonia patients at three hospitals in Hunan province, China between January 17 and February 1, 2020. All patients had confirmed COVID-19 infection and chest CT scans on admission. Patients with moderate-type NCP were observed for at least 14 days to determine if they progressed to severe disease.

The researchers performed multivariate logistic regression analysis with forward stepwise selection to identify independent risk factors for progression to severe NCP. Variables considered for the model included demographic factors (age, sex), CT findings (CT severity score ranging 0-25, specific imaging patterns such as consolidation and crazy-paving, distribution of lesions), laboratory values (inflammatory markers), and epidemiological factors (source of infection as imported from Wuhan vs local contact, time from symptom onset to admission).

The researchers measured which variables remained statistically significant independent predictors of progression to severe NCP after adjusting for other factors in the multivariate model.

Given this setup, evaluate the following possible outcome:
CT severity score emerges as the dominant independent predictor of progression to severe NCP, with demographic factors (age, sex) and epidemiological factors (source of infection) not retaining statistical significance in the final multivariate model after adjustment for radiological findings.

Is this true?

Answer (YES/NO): NO